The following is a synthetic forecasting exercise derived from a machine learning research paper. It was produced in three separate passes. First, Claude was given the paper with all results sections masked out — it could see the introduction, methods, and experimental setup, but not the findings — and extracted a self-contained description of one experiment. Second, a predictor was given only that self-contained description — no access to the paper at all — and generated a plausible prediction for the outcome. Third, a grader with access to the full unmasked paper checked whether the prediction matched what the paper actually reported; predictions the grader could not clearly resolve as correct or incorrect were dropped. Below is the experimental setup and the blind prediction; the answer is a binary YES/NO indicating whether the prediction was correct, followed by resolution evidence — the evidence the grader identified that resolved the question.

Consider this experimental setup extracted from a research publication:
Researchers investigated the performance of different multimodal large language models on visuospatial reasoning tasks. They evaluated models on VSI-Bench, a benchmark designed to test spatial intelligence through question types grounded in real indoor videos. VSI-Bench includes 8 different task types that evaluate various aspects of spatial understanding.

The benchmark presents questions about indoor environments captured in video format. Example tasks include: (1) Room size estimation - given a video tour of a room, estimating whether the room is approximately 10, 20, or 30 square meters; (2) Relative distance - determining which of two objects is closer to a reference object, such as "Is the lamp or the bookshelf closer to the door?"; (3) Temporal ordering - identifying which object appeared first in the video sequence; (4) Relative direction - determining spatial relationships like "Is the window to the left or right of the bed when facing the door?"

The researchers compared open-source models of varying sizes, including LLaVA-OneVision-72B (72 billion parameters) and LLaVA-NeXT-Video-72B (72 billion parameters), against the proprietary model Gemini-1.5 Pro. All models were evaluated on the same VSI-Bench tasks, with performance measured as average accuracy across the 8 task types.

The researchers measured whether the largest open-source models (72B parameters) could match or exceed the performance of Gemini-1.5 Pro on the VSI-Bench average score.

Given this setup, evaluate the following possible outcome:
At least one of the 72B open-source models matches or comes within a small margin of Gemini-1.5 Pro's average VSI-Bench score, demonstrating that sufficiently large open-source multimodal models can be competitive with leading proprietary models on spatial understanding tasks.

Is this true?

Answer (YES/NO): NO